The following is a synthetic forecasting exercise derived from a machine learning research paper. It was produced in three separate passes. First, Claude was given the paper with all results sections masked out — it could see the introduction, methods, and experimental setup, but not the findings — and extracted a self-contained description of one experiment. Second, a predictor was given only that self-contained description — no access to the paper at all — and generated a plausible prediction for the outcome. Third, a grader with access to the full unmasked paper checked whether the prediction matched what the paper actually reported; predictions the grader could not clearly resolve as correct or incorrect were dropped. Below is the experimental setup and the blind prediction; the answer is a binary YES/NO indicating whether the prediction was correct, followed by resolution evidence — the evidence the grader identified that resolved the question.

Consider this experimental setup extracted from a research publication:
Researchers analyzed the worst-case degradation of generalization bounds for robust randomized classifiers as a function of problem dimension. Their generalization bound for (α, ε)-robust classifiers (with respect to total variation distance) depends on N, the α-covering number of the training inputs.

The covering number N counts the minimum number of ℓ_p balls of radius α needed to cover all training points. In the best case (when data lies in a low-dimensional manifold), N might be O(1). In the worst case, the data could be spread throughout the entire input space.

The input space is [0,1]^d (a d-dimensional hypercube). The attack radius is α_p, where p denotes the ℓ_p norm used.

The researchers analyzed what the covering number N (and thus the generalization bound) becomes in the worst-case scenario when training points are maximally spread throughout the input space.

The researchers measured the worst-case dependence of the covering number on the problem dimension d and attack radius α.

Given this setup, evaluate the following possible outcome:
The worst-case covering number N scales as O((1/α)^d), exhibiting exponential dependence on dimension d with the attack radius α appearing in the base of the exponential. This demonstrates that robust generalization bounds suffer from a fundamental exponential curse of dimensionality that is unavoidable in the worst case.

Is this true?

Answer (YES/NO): YES